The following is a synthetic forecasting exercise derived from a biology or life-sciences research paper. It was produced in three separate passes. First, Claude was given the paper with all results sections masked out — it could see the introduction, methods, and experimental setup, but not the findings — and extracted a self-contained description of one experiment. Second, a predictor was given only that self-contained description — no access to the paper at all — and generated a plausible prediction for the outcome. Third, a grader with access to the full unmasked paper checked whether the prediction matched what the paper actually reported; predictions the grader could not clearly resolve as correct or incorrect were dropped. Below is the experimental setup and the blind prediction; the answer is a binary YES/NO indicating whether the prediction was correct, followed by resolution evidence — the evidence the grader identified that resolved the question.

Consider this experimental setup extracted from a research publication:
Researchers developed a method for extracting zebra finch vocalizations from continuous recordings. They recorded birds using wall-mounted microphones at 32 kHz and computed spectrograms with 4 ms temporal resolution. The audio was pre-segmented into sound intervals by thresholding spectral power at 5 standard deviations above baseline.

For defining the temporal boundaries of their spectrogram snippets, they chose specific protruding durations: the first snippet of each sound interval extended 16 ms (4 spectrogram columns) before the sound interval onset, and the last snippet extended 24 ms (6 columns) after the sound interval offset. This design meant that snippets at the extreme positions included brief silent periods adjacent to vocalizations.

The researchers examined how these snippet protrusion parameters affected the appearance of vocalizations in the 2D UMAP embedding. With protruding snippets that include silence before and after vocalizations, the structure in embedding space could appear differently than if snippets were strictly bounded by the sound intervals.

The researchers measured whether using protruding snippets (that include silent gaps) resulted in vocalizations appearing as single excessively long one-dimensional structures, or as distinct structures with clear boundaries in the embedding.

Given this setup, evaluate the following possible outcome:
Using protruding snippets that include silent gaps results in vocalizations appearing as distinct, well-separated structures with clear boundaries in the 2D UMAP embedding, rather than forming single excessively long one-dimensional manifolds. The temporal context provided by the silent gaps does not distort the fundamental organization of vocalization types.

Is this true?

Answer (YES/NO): YES